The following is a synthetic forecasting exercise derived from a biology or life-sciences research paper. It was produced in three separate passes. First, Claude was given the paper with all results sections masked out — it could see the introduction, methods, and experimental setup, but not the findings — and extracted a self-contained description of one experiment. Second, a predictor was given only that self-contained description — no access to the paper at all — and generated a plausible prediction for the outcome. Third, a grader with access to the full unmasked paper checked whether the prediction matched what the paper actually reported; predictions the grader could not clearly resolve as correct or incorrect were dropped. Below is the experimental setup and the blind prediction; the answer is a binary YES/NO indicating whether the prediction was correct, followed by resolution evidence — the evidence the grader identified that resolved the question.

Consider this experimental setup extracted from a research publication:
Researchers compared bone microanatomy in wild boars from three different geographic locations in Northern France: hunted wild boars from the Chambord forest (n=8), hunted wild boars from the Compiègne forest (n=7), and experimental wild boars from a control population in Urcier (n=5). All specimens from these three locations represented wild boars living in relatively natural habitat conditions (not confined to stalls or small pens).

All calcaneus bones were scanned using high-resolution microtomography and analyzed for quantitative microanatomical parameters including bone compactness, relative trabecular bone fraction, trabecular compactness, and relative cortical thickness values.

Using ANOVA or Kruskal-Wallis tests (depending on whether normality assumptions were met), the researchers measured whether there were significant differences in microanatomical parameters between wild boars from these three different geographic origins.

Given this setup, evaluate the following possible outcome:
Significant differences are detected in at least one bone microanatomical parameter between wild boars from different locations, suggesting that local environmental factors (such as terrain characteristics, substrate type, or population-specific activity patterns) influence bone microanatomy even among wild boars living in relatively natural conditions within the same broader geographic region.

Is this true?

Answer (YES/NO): YES